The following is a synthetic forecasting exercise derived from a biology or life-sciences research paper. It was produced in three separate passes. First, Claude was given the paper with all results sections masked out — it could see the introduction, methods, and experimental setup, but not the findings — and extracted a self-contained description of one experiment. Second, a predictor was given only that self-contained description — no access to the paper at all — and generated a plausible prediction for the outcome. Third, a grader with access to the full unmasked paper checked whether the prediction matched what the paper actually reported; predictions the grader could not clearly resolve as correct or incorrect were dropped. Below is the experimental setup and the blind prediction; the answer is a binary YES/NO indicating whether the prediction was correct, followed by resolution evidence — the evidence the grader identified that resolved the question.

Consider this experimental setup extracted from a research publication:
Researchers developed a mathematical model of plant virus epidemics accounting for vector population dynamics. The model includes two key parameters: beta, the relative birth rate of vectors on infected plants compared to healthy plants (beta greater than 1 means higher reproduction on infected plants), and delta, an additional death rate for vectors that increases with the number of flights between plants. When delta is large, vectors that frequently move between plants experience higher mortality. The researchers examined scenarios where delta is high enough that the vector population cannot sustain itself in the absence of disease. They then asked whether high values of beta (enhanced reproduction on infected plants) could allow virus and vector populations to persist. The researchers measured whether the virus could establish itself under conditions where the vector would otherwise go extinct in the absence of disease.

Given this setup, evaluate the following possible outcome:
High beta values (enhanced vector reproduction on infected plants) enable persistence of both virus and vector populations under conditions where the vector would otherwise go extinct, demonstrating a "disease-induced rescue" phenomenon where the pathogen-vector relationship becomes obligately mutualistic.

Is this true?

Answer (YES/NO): YES